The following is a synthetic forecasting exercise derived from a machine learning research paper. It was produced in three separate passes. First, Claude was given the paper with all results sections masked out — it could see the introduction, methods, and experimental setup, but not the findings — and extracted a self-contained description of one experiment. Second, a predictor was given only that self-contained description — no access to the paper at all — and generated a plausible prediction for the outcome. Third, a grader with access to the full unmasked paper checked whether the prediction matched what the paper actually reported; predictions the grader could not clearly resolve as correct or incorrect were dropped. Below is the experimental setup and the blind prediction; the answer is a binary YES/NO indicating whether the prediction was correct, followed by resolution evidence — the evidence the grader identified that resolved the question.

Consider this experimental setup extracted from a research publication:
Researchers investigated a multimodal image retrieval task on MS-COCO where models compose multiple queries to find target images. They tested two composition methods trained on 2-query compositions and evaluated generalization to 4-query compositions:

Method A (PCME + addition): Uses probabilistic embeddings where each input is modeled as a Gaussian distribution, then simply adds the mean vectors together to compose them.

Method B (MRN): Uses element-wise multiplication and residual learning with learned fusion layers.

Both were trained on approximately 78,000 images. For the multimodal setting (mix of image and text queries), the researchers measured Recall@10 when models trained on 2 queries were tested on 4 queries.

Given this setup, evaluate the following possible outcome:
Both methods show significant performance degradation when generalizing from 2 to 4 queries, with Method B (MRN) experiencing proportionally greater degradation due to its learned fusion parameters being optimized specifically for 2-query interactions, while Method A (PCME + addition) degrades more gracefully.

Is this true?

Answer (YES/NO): YES